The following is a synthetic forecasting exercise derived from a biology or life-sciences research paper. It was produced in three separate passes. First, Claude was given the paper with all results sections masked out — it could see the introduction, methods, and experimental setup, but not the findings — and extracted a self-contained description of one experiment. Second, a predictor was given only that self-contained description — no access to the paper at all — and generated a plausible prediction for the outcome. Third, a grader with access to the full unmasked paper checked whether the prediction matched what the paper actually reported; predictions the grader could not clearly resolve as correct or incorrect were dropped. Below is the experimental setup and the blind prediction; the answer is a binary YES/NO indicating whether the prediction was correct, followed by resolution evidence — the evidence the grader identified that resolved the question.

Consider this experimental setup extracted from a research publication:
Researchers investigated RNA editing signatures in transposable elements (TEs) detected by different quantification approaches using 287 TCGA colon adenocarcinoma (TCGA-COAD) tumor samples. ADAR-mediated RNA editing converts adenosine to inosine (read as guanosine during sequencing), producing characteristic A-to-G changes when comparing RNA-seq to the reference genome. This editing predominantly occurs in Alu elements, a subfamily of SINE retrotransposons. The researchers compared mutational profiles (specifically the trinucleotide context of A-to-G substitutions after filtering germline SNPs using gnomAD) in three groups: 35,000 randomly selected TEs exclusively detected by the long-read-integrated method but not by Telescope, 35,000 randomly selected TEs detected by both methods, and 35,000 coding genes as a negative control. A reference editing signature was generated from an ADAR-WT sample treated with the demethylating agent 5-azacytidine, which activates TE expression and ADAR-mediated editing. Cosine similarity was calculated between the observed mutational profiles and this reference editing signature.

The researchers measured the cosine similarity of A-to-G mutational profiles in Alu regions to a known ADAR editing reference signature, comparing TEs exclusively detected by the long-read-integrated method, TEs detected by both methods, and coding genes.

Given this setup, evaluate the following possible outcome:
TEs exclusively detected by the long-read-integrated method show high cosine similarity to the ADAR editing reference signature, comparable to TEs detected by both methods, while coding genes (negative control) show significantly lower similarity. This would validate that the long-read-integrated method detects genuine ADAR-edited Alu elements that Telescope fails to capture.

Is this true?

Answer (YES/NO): YES